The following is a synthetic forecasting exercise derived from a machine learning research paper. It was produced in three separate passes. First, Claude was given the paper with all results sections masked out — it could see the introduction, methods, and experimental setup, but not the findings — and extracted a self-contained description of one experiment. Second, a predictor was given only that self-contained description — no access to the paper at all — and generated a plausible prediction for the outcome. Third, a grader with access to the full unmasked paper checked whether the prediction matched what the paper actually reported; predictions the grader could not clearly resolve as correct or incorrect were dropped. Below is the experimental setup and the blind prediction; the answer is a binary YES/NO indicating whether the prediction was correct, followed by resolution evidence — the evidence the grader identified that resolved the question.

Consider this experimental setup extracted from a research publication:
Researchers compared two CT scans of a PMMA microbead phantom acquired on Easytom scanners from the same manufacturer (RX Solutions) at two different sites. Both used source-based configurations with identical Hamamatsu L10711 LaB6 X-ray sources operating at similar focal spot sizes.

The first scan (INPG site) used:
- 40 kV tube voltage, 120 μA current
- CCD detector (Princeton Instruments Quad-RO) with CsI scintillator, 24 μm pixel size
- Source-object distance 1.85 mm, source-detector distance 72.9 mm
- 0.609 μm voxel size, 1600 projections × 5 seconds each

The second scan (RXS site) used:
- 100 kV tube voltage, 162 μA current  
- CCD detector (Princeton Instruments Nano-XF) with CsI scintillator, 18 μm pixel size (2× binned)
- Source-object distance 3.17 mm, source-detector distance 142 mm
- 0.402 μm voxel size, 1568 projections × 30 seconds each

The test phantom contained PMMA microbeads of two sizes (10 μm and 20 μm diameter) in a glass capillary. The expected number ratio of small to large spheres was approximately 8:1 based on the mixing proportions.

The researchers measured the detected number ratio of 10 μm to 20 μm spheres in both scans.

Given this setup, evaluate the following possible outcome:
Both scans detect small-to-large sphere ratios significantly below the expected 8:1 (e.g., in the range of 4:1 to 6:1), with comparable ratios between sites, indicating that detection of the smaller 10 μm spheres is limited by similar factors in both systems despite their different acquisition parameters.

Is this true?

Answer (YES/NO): NO